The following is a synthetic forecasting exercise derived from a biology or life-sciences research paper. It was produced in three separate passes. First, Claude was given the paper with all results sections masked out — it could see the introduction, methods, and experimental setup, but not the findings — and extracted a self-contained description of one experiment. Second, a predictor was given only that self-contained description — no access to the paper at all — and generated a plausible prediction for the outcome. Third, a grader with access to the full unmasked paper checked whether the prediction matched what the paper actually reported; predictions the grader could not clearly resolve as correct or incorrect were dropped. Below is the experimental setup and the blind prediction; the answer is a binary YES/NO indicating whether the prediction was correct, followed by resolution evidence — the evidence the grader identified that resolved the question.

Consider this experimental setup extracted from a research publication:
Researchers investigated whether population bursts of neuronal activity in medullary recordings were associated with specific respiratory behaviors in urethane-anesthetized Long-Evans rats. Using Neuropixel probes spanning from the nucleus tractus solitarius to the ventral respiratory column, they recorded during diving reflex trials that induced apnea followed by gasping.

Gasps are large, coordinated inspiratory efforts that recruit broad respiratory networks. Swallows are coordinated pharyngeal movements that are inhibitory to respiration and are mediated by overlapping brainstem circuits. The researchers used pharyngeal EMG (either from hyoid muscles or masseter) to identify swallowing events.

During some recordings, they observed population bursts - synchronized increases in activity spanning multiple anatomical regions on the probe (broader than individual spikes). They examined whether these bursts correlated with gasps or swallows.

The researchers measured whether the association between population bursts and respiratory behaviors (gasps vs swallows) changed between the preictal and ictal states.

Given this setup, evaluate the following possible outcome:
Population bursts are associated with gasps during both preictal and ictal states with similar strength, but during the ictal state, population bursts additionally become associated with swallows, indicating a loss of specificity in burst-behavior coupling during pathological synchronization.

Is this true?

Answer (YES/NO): NO